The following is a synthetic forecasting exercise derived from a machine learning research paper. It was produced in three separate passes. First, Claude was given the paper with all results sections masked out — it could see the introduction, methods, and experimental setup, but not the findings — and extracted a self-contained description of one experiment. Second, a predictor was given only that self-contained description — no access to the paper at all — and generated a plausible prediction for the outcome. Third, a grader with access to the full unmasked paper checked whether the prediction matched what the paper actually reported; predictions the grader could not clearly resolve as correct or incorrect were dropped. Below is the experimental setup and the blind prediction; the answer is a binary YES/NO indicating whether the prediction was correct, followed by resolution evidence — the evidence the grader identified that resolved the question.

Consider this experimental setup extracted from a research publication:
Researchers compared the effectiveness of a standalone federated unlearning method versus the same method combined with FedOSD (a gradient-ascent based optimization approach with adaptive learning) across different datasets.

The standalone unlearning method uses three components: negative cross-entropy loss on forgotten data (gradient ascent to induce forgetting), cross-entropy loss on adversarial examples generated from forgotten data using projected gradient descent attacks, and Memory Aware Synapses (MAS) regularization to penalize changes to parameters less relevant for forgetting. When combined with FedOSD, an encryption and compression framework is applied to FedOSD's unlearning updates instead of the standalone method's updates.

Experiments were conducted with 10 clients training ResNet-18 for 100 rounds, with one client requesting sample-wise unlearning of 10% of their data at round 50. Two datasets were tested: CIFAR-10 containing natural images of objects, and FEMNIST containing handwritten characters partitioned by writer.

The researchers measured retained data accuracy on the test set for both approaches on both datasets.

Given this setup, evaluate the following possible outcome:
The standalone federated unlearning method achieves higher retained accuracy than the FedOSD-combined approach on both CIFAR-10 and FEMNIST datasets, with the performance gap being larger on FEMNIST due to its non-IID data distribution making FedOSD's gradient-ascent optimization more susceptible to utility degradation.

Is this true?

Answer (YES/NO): NO